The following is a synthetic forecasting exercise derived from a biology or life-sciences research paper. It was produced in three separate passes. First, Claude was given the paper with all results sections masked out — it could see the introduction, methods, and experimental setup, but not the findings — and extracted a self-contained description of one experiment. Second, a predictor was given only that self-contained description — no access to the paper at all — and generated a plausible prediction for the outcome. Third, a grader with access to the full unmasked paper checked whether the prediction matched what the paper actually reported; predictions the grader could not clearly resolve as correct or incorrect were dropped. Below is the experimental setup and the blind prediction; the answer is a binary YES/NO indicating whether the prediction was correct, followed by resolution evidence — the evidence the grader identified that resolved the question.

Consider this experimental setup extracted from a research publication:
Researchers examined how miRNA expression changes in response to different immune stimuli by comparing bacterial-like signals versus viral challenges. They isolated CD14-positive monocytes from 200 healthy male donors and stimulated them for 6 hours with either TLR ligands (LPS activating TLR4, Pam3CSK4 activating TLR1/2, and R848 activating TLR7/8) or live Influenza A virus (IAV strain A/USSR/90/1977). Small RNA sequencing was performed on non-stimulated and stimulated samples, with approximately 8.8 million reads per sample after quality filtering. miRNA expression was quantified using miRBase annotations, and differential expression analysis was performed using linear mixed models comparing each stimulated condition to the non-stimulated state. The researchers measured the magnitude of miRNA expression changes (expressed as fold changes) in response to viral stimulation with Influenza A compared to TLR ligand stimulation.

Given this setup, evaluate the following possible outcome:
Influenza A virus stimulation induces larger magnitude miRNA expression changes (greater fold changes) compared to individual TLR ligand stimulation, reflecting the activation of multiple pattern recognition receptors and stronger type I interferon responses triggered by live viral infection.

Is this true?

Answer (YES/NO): YES